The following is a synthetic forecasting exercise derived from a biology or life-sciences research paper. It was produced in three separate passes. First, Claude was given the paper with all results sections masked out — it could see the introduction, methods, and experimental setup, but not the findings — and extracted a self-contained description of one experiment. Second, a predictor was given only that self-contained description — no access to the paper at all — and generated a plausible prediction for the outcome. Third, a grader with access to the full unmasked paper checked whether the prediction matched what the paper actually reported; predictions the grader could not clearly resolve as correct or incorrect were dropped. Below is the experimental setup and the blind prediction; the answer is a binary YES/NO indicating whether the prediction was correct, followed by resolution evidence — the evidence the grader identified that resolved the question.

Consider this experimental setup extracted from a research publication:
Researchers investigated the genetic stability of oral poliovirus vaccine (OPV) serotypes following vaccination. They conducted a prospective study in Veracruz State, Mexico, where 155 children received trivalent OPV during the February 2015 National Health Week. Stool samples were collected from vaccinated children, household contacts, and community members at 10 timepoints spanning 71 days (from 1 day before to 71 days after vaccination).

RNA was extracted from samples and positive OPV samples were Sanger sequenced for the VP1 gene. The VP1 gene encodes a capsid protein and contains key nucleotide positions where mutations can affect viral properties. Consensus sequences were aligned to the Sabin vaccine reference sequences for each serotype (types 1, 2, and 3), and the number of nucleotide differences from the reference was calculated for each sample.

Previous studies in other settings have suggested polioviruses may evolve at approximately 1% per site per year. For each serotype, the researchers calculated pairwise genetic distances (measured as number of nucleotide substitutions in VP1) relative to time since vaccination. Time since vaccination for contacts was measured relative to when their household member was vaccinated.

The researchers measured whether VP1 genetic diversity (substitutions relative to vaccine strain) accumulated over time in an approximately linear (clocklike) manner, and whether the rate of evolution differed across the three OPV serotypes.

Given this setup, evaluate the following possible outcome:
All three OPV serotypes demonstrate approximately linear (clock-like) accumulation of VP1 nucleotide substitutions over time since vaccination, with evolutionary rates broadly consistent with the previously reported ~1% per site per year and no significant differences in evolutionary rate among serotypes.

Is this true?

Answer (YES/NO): NO